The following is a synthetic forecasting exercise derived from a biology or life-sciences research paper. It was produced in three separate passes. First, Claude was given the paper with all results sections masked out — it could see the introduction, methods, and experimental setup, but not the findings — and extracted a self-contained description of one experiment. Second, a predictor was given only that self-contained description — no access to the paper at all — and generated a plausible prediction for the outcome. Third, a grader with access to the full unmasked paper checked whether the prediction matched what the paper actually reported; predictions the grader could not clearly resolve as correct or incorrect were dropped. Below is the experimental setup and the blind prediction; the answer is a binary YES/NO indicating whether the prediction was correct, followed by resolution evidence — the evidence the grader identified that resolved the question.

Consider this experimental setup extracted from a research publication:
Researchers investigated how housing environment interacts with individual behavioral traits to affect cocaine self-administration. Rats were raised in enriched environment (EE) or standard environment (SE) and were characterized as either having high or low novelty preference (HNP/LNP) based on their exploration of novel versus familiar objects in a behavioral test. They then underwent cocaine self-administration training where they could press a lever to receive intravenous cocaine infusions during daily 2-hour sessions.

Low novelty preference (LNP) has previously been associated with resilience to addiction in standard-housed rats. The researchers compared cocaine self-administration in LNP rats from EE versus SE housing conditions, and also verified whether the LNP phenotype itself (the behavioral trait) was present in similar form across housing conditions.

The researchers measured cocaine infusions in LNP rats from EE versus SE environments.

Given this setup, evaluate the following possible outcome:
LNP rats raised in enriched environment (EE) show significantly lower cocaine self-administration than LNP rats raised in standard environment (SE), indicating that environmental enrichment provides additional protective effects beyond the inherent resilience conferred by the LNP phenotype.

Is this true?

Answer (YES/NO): YES